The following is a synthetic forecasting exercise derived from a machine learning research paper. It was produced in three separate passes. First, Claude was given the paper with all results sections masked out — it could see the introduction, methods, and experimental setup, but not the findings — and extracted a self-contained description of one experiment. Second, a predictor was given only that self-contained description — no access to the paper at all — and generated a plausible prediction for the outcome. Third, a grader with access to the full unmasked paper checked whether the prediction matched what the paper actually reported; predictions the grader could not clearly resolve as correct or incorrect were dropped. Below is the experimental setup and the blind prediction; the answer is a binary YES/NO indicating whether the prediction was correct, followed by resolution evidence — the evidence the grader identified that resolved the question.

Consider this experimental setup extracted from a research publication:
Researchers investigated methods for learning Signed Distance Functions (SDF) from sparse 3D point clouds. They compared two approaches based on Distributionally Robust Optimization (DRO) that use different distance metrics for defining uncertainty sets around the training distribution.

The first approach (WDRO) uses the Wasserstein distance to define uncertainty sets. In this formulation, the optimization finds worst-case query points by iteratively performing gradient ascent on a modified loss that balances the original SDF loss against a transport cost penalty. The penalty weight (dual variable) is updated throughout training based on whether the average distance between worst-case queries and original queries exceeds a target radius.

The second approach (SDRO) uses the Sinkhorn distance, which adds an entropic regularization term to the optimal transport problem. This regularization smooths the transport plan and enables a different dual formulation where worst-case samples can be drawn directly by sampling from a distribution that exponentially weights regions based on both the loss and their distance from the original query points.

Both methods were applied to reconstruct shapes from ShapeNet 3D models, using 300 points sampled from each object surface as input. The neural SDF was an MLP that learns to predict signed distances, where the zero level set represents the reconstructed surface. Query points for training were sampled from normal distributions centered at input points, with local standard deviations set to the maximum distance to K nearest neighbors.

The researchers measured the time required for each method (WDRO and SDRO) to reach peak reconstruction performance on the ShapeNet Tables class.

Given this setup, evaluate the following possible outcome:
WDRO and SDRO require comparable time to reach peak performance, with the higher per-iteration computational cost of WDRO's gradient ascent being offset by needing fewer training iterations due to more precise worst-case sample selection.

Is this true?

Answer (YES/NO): NO